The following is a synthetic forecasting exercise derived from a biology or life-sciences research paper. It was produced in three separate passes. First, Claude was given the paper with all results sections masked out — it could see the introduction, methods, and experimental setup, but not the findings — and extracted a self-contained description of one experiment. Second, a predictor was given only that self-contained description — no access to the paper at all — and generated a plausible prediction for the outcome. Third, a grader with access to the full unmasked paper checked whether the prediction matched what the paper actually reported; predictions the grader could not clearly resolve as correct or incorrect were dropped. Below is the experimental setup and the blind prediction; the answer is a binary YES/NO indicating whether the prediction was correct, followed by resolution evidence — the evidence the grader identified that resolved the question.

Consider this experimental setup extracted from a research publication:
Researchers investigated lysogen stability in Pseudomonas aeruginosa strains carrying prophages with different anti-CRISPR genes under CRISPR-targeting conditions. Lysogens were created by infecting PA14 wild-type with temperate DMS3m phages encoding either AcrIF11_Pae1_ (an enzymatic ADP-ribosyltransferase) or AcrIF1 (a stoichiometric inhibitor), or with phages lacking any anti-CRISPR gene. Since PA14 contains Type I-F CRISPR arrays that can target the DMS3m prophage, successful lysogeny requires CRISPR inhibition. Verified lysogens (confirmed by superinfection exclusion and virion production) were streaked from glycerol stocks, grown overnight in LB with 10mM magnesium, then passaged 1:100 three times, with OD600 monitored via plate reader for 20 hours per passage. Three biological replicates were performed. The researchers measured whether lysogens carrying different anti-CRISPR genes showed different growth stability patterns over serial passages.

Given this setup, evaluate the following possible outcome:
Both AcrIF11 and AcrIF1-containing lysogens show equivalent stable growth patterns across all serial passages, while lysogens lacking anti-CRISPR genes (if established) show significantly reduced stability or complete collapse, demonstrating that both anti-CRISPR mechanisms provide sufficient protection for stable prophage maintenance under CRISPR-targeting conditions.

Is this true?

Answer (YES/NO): NO